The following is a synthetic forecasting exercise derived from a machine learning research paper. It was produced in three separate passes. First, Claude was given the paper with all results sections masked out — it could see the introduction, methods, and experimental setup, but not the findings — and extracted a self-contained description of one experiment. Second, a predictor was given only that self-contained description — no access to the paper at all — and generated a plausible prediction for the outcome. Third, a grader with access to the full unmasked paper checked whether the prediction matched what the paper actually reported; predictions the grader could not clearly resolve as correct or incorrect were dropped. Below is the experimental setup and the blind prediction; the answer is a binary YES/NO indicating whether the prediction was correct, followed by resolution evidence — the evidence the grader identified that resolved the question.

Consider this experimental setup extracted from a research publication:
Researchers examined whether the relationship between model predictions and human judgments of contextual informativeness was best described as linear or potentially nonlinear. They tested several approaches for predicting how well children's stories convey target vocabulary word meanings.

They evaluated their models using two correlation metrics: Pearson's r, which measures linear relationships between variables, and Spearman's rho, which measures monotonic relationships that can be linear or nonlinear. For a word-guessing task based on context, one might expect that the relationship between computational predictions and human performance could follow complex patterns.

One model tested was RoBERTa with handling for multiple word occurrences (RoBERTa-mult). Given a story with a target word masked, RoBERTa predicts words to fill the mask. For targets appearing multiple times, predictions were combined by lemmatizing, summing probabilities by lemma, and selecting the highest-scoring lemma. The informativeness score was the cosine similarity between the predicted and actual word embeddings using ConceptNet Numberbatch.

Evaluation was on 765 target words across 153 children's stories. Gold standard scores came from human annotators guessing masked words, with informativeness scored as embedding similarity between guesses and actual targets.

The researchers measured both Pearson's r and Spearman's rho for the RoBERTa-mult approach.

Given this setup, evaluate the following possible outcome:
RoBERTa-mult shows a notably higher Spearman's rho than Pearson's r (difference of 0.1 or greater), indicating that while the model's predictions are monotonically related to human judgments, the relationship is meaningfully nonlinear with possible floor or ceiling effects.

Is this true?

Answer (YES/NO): NO